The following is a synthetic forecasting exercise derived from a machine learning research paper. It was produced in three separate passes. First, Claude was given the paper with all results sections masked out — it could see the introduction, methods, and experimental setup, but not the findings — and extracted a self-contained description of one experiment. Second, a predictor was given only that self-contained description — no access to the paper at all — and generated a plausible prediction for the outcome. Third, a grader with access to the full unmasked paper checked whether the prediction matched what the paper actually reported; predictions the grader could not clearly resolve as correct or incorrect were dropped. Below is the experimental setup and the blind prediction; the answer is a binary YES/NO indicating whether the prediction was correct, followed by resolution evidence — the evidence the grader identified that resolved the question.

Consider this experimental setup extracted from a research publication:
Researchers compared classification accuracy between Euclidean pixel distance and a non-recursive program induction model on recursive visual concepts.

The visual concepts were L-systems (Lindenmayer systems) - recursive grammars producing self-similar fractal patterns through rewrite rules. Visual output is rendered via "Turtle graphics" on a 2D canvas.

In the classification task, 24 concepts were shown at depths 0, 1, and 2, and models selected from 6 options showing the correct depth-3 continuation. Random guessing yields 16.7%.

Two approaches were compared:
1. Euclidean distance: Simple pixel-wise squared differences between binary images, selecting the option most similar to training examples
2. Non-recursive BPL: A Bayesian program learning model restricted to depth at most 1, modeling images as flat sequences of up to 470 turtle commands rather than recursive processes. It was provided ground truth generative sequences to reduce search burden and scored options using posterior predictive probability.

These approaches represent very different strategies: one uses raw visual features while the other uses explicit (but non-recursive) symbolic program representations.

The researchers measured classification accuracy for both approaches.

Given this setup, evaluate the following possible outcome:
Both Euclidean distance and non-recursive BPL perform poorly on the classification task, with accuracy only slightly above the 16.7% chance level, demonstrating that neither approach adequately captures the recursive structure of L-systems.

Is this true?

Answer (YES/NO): NO